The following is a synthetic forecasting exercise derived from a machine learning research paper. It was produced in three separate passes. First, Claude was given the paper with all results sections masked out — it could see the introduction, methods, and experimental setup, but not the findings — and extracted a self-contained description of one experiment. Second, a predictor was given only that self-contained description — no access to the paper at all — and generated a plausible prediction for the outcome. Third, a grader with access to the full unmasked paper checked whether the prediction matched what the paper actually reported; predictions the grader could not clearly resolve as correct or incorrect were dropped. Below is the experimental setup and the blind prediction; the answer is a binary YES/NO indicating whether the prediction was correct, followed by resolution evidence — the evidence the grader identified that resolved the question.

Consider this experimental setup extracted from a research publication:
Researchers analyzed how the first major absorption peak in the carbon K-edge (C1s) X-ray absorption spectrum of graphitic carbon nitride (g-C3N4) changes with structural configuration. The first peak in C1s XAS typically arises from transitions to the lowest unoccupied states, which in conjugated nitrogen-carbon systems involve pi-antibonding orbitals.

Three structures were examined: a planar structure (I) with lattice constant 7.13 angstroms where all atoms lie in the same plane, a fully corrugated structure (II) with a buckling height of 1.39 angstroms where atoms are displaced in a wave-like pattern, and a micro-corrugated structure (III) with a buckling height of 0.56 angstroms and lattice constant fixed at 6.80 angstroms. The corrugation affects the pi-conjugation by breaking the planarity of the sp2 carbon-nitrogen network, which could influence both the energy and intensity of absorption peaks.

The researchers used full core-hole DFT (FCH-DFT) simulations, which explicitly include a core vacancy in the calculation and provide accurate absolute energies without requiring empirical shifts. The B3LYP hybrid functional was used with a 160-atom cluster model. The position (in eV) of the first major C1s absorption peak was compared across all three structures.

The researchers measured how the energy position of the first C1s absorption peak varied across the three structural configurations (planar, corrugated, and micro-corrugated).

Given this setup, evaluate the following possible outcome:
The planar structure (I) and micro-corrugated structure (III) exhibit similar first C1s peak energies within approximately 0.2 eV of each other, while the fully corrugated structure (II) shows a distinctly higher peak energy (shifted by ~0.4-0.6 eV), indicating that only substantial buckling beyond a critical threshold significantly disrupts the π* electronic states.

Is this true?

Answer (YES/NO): NO